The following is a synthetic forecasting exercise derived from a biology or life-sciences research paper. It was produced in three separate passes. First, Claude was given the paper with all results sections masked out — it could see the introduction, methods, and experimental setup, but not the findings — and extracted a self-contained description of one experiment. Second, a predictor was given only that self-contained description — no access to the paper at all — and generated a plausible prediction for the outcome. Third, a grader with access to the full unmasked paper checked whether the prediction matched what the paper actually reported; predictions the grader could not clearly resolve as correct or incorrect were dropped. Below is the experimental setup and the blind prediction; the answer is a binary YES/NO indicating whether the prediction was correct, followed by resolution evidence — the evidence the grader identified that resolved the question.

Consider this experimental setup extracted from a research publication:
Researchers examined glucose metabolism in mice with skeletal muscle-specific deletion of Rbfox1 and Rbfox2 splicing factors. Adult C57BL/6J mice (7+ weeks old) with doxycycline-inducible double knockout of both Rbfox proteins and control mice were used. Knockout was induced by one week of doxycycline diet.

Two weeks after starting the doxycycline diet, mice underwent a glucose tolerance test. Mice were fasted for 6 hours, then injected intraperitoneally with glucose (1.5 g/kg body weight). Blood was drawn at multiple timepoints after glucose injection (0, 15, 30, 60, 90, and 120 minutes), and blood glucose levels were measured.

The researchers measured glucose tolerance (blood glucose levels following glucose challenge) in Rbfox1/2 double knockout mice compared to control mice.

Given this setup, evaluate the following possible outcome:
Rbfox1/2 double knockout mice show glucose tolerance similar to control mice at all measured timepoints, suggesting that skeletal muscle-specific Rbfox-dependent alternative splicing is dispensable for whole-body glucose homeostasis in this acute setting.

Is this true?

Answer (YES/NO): NO